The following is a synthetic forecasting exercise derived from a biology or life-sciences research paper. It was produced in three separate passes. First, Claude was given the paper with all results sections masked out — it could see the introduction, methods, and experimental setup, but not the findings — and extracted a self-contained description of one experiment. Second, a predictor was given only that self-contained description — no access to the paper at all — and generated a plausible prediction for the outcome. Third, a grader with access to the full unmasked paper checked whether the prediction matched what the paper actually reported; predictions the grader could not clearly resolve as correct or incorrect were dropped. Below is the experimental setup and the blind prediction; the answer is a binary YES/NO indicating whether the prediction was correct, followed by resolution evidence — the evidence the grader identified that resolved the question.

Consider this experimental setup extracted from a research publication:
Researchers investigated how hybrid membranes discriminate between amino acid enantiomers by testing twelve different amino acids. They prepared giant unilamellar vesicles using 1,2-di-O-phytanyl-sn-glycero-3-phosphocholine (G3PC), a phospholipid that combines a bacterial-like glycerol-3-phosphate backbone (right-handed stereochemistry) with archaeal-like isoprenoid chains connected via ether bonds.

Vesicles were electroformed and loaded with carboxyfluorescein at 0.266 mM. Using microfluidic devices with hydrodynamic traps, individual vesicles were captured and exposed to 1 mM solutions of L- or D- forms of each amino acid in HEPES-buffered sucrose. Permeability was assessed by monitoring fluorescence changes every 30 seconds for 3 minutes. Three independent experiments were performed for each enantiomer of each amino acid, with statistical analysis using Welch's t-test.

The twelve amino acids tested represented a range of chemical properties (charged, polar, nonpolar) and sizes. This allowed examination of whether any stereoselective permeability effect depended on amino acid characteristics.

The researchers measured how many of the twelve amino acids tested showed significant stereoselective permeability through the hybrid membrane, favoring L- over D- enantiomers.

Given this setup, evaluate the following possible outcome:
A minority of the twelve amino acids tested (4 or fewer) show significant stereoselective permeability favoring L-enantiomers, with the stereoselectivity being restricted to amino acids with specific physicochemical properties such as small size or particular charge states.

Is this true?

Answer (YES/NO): NO